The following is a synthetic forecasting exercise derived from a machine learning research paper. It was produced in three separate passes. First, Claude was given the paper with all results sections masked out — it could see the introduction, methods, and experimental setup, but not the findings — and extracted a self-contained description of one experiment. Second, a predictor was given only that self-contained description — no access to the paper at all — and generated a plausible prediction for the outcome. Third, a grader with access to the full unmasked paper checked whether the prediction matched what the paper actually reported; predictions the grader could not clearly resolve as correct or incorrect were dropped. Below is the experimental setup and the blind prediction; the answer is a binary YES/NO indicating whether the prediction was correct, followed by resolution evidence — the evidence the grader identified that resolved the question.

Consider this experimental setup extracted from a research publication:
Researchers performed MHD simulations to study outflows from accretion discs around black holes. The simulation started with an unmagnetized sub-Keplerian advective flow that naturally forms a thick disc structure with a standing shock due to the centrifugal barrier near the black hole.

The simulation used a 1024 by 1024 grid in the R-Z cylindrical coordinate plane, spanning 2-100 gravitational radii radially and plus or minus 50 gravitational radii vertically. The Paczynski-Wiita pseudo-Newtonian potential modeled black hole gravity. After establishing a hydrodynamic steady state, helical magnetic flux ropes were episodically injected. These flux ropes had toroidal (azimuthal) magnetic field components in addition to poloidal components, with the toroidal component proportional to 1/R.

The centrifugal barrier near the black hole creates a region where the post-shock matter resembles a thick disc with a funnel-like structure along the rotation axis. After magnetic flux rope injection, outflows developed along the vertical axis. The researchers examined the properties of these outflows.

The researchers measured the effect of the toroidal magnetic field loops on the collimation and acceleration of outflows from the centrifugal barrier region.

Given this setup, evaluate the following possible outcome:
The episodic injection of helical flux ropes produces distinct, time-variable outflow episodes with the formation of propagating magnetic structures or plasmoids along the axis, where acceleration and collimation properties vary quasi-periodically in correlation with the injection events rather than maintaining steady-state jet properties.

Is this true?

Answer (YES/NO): NO